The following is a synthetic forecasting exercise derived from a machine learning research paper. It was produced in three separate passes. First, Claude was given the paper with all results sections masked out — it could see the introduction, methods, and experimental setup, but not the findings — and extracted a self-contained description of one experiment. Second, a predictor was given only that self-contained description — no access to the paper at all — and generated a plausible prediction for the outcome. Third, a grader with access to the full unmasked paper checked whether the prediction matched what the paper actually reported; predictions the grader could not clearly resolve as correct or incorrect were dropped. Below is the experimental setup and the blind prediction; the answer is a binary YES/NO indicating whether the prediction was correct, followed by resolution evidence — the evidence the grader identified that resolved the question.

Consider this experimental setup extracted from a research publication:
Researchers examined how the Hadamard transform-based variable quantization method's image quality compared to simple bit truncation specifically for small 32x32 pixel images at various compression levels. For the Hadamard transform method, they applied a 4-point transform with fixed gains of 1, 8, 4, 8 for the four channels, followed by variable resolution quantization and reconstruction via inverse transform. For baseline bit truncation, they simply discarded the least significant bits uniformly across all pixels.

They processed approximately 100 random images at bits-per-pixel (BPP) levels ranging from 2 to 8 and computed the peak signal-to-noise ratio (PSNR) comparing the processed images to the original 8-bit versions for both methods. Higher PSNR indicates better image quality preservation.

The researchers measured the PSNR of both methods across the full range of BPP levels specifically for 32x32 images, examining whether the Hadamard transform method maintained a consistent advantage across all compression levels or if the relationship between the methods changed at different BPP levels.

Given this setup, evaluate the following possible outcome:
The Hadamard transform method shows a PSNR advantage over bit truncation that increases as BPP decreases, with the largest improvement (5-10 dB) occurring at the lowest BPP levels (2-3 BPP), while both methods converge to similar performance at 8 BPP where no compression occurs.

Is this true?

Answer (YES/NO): NO